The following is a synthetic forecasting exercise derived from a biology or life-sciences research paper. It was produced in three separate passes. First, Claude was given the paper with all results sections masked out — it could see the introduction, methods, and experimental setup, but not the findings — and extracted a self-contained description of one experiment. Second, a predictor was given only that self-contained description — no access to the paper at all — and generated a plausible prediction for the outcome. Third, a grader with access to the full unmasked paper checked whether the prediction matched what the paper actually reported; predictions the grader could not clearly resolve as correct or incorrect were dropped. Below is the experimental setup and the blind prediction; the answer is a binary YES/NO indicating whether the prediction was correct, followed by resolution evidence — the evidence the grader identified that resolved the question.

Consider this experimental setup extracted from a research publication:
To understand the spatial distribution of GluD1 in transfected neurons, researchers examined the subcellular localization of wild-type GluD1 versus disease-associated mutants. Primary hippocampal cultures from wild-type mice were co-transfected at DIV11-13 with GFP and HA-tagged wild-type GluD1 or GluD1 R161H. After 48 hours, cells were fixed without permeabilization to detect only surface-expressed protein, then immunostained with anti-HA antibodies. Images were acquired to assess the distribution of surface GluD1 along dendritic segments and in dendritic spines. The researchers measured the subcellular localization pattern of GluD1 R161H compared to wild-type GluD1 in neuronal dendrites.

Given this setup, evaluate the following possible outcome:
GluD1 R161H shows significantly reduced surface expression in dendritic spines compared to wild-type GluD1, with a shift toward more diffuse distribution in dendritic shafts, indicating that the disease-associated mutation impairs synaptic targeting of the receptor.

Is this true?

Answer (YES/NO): NO